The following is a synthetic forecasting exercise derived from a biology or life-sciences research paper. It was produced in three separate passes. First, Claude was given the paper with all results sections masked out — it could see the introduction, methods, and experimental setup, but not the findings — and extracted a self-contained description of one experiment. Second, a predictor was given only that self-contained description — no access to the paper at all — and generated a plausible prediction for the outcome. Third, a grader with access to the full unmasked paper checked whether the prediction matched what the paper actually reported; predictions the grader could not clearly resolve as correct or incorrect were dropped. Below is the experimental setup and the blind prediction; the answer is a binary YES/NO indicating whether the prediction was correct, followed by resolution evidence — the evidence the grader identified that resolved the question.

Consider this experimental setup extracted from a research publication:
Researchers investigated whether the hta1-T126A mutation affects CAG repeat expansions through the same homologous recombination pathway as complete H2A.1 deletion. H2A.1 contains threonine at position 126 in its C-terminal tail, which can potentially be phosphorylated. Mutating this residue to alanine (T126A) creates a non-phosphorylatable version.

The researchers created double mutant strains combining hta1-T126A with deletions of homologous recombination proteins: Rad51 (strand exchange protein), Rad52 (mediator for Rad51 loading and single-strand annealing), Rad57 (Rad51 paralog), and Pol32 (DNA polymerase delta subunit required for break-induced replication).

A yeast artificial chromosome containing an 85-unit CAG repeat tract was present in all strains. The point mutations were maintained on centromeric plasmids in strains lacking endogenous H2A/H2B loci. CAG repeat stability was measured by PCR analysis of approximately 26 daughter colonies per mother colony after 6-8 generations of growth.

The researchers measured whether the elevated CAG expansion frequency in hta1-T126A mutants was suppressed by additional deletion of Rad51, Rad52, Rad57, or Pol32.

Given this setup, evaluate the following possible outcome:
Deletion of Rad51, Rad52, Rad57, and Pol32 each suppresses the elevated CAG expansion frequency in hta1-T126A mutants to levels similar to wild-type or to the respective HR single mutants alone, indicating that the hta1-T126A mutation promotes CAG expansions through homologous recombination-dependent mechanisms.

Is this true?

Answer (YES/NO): YES